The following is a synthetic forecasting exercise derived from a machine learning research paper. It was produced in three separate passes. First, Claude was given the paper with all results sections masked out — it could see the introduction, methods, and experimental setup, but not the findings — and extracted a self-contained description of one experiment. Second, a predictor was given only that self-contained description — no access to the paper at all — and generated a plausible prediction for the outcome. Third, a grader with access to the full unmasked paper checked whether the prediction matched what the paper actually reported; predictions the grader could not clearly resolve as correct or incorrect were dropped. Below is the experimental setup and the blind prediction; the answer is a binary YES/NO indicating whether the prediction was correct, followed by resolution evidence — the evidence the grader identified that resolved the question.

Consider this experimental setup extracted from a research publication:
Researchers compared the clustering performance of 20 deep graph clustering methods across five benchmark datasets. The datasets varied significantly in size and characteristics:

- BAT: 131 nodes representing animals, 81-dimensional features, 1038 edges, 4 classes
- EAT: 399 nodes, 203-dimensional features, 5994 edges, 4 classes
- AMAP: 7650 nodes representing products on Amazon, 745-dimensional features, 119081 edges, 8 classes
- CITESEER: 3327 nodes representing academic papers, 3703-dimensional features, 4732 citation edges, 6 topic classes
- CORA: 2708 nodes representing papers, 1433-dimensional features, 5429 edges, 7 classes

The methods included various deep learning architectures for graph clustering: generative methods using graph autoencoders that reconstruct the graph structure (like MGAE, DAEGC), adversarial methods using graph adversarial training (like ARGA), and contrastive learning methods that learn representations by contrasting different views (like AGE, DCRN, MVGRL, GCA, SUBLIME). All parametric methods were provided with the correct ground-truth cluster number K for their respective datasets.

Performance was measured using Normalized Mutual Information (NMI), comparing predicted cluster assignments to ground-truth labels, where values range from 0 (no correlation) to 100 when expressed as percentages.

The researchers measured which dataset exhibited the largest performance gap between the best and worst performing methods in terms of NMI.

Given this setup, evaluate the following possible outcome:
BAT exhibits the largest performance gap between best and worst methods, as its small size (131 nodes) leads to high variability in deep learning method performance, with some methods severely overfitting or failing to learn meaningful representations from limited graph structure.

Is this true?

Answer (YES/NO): NO